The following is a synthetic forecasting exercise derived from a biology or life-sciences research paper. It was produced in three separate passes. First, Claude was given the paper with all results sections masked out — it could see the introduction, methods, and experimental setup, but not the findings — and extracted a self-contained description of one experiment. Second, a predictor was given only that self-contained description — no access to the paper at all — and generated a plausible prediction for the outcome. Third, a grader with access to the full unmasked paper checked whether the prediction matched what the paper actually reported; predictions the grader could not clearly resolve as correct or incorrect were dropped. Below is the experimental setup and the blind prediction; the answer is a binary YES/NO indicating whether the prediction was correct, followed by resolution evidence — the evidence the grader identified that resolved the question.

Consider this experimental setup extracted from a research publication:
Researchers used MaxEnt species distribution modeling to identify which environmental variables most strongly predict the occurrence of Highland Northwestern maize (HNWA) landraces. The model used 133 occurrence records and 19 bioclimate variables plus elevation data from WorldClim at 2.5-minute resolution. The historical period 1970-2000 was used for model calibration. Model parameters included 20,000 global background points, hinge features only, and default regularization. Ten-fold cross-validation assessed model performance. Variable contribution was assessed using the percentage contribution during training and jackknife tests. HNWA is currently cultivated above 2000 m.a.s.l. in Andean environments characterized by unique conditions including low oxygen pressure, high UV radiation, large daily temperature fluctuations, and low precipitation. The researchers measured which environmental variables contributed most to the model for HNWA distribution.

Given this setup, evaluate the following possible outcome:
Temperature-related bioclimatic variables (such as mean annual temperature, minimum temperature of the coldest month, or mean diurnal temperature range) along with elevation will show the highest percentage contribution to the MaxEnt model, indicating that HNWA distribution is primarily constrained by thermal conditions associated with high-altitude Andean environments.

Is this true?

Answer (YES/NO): NO